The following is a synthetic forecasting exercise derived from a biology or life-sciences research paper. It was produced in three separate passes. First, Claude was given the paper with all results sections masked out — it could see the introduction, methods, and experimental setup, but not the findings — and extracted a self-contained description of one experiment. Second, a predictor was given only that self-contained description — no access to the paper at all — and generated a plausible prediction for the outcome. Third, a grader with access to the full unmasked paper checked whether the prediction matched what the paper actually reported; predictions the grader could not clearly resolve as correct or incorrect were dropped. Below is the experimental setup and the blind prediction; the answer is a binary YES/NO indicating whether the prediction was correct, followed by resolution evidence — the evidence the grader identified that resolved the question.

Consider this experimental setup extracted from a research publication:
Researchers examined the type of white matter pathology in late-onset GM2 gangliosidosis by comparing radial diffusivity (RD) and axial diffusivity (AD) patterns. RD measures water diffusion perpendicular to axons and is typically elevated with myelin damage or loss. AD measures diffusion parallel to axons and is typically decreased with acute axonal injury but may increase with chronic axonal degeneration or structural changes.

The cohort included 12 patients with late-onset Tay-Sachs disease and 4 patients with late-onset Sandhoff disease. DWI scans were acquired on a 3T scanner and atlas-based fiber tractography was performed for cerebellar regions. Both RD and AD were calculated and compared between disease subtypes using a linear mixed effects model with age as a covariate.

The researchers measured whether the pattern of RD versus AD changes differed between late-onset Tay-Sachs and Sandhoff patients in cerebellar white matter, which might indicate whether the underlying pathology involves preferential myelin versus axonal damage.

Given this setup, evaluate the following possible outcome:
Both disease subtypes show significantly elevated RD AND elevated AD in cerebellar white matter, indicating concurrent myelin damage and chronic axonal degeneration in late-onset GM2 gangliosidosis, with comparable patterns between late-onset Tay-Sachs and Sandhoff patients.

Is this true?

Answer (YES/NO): NO